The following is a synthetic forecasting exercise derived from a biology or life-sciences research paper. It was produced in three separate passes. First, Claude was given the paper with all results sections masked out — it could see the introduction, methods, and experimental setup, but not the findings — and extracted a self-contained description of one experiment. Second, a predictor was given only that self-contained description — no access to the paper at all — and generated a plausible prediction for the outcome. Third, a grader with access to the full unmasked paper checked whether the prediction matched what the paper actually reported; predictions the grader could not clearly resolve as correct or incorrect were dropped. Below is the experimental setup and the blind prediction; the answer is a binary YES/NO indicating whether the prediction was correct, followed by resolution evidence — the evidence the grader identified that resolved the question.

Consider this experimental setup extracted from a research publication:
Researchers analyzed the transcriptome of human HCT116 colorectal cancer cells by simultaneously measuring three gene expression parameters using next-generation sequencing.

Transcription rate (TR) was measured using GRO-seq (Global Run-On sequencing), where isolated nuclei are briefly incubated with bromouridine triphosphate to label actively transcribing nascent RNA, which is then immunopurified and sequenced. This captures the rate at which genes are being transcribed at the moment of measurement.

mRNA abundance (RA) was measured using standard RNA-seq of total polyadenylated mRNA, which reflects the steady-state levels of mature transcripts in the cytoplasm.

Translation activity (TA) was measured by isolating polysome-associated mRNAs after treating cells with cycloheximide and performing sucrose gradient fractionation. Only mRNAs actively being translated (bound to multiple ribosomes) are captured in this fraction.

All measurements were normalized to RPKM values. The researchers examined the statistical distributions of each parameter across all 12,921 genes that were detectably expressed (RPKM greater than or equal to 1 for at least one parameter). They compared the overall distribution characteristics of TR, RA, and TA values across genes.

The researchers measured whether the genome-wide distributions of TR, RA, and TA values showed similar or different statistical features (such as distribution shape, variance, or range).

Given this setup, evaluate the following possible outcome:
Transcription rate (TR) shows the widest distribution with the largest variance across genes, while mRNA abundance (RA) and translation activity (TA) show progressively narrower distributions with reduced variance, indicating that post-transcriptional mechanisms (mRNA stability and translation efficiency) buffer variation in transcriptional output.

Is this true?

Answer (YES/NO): NO